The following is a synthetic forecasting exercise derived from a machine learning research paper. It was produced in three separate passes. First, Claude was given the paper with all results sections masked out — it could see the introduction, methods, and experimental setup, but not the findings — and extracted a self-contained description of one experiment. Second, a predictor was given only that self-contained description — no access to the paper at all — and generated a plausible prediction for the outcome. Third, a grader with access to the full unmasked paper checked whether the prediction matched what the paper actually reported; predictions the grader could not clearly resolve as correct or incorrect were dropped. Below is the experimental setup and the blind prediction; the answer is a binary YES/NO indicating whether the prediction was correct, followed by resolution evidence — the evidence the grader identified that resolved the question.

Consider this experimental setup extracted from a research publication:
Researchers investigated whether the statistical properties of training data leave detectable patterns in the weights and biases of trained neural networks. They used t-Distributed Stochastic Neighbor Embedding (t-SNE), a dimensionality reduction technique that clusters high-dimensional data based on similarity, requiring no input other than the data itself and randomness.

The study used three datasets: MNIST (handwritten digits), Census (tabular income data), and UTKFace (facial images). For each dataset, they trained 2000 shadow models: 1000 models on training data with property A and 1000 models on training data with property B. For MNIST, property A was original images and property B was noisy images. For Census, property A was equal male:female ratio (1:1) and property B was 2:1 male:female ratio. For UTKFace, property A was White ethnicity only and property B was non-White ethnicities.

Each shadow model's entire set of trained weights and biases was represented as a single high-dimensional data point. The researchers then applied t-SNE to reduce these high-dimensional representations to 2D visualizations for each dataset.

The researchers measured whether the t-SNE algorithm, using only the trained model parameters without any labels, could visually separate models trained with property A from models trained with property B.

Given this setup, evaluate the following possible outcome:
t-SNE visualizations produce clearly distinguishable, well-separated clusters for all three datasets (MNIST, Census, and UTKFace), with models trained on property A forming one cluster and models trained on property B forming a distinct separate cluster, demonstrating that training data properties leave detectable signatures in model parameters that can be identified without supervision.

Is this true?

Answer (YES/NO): NO